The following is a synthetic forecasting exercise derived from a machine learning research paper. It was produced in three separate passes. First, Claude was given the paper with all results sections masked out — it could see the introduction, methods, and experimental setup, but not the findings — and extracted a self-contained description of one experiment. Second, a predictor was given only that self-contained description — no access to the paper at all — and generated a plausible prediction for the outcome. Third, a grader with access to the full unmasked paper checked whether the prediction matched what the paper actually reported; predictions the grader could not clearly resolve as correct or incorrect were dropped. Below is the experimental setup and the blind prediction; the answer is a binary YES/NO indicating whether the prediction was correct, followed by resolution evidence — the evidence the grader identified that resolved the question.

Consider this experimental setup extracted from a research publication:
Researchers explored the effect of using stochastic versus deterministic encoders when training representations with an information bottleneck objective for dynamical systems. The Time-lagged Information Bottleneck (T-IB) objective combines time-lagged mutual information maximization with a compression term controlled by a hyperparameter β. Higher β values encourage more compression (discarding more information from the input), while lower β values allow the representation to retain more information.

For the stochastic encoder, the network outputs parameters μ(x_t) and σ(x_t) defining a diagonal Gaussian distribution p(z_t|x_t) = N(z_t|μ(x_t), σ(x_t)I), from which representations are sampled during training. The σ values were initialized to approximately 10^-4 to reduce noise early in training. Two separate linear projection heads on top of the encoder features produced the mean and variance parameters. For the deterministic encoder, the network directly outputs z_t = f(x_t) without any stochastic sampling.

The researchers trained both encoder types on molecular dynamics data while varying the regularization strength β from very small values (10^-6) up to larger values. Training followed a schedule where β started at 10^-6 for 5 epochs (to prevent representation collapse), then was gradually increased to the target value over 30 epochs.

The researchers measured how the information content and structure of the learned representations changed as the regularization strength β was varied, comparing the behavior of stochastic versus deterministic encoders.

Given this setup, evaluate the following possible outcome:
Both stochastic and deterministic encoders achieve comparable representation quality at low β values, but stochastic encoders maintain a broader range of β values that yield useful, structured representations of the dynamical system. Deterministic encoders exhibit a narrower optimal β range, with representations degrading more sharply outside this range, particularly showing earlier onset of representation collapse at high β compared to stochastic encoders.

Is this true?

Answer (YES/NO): NO